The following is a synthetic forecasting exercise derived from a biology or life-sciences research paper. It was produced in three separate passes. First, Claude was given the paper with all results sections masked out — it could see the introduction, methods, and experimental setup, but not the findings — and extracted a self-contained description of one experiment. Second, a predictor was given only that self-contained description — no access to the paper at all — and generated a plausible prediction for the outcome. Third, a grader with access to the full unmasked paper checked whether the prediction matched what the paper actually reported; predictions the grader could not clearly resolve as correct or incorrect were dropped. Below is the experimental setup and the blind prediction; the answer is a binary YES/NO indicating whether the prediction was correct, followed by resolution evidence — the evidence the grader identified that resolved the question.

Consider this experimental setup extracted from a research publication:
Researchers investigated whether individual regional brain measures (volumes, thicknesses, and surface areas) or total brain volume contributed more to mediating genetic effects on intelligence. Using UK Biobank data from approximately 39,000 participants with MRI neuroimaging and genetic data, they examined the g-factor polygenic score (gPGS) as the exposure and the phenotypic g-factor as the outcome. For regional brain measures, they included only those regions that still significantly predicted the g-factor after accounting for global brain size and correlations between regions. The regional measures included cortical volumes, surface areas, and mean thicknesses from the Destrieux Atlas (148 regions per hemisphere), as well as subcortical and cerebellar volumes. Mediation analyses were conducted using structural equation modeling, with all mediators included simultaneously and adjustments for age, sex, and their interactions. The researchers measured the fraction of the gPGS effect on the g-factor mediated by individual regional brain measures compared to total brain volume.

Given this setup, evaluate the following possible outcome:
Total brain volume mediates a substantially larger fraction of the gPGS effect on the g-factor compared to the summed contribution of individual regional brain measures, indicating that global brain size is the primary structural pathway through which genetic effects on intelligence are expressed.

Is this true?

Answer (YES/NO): YES